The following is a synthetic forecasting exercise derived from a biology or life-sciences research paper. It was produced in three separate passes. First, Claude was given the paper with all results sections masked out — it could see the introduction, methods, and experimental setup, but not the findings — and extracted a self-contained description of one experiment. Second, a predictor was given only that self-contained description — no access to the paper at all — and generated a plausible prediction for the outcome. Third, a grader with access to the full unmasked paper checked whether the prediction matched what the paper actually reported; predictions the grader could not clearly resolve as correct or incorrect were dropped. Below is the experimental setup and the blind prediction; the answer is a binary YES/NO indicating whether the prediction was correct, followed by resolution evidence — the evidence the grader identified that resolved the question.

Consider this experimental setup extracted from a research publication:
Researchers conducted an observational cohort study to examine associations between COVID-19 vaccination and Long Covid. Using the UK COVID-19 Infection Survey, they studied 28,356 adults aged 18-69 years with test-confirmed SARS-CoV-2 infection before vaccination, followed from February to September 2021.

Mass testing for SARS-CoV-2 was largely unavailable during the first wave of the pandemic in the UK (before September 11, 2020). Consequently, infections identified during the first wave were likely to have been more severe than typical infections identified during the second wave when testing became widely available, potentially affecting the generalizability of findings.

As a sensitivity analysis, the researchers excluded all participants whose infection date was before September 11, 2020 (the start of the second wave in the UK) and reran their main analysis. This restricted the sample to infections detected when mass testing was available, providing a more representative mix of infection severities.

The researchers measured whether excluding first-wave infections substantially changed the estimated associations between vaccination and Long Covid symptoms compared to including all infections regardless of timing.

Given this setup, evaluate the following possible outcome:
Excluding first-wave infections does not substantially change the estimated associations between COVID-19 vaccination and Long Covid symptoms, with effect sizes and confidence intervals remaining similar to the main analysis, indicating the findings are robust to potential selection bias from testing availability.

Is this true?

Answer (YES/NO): YES